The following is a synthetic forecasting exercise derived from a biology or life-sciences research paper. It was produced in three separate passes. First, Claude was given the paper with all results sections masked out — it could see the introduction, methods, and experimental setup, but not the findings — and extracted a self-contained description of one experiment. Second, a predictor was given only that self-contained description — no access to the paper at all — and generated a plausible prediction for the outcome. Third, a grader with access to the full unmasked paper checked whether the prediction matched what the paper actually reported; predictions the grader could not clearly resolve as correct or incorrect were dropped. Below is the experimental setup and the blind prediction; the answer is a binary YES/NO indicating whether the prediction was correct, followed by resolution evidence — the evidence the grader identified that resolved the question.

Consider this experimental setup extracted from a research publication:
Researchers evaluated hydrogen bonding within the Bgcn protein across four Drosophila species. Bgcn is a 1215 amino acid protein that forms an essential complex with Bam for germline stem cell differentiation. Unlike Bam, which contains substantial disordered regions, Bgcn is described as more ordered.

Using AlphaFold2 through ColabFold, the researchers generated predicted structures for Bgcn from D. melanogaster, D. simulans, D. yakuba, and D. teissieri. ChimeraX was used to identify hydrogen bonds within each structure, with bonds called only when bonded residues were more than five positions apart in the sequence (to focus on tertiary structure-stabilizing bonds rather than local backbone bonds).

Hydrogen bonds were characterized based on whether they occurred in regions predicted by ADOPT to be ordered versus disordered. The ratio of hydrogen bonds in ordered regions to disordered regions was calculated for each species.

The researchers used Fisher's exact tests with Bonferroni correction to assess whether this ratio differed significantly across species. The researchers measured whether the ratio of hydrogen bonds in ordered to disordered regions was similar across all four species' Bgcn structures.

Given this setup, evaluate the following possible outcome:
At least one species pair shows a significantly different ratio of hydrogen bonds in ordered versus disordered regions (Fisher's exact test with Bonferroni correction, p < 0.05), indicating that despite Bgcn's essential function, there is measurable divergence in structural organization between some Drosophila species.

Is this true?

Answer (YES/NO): NO